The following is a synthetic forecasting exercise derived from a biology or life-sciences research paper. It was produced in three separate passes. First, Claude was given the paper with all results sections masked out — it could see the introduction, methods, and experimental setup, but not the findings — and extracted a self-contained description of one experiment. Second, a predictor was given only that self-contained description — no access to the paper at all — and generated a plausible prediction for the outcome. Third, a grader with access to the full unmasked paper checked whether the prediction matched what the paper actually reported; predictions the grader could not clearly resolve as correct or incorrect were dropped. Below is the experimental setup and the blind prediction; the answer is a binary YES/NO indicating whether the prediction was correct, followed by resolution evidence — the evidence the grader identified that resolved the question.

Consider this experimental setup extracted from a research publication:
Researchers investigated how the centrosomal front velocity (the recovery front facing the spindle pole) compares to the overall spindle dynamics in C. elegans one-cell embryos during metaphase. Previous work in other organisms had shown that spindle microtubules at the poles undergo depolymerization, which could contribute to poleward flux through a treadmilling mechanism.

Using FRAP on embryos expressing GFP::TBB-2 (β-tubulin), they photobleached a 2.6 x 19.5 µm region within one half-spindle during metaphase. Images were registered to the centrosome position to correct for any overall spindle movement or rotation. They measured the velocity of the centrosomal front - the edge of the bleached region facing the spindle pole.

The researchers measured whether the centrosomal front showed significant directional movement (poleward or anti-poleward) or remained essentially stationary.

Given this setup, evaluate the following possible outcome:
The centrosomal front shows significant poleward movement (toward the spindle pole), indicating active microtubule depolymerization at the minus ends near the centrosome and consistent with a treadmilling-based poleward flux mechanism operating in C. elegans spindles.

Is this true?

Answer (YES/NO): NO